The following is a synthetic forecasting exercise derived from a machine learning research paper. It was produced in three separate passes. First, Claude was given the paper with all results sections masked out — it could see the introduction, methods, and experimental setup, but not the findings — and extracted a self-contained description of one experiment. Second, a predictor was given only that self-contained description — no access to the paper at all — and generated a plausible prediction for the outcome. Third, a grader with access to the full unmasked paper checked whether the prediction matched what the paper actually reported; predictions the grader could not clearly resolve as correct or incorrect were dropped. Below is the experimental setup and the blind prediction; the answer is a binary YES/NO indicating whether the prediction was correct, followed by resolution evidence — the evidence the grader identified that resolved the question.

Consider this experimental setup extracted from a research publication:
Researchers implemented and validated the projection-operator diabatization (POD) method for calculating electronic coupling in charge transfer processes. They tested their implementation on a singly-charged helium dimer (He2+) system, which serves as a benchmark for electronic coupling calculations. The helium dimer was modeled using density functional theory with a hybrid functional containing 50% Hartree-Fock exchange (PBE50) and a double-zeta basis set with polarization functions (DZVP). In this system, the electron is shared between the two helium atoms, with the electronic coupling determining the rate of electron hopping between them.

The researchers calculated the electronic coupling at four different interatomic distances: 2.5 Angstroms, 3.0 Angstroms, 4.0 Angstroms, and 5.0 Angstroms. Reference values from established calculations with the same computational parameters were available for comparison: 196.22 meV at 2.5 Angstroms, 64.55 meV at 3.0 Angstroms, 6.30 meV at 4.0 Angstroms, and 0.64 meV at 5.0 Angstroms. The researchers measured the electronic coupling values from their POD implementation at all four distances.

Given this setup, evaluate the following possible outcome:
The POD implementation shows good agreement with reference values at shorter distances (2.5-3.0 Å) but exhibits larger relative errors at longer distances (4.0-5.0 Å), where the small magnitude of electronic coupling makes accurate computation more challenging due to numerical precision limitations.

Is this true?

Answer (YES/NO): YES